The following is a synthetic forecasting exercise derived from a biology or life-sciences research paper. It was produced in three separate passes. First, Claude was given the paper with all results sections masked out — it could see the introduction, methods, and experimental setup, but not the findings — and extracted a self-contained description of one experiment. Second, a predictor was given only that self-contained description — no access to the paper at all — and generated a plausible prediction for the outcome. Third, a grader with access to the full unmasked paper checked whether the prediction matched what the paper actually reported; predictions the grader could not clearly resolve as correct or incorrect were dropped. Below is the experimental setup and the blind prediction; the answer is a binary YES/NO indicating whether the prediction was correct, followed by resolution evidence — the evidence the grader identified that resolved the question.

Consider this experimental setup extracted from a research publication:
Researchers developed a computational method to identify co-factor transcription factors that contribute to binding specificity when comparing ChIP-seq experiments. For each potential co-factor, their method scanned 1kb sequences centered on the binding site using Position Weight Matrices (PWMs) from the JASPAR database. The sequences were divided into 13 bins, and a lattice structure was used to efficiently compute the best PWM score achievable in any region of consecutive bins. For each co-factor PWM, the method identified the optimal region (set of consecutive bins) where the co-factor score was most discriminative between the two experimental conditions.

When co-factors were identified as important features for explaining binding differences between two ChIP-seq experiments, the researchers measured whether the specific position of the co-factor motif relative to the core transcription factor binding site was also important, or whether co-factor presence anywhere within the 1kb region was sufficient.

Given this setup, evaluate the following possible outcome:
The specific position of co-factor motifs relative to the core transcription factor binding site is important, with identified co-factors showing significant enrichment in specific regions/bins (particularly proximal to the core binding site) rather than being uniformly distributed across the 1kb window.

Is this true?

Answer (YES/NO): YES